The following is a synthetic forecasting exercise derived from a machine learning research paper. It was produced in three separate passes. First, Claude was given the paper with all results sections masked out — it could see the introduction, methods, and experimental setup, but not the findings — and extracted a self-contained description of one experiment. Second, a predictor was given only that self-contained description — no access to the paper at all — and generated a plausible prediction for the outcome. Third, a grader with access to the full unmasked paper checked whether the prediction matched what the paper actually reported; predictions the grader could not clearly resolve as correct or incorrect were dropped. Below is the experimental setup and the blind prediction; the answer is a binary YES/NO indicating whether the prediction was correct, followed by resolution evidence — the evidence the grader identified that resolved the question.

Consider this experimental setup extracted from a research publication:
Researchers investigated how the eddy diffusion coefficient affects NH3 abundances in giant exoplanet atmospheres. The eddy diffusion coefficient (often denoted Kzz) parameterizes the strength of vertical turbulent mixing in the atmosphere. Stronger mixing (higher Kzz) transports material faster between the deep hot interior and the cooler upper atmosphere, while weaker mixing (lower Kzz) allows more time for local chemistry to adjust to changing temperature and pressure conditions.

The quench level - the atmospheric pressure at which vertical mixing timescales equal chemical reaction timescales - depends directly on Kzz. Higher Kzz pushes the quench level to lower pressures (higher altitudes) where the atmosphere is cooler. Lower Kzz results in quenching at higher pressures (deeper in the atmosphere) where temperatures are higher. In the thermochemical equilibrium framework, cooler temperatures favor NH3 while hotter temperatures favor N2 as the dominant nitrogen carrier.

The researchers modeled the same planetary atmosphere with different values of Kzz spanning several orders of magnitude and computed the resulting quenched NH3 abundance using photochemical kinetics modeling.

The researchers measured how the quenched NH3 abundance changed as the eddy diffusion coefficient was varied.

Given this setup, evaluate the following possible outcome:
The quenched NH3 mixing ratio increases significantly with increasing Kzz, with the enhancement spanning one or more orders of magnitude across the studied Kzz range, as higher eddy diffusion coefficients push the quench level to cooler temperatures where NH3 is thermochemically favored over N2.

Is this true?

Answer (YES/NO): NO